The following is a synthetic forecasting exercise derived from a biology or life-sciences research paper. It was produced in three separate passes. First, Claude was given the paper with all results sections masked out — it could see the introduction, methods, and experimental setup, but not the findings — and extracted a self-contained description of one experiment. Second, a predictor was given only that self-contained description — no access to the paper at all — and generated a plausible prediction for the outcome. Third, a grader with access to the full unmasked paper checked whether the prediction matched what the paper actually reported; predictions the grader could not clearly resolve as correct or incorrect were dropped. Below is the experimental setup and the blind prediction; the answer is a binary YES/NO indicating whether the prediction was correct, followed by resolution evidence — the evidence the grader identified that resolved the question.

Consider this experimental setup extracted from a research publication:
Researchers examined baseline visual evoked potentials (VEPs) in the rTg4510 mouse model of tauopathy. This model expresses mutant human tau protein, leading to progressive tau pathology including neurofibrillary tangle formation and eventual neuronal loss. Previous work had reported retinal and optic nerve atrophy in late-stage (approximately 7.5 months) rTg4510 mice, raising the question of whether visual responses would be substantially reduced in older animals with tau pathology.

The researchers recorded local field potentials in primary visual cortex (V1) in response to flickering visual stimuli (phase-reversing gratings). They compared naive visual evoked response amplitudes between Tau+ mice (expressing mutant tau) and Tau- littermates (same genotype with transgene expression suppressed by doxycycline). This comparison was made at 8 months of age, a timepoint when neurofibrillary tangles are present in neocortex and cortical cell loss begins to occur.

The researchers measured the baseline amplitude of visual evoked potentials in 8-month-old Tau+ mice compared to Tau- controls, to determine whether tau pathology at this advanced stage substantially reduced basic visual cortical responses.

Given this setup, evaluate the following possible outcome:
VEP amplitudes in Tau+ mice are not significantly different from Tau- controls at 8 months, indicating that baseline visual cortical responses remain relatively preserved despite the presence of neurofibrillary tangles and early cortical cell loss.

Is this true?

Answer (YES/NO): YES